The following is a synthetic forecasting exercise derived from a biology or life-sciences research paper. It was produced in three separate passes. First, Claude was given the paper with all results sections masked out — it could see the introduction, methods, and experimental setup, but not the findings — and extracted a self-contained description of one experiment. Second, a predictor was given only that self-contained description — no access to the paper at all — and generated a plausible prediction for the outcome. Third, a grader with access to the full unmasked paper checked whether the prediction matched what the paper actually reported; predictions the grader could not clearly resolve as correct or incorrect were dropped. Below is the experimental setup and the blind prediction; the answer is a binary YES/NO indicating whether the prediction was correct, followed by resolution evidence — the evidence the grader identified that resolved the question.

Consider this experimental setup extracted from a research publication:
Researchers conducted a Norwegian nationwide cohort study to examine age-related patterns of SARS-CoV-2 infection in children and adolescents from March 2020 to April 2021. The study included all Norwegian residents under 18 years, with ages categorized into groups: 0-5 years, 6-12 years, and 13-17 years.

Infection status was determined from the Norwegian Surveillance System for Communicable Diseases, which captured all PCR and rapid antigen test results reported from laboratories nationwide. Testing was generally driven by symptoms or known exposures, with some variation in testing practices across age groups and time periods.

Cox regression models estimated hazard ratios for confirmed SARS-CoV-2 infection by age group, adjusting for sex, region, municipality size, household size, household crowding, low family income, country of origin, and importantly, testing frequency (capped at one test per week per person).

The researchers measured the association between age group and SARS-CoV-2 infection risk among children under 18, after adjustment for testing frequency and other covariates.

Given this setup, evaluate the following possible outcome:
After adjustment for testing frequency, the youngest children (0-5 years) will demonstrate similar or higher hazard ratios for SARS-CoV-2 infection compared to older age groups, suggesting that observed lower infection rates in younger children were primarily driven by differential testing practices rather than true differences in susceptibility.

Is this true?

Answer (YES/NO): NO